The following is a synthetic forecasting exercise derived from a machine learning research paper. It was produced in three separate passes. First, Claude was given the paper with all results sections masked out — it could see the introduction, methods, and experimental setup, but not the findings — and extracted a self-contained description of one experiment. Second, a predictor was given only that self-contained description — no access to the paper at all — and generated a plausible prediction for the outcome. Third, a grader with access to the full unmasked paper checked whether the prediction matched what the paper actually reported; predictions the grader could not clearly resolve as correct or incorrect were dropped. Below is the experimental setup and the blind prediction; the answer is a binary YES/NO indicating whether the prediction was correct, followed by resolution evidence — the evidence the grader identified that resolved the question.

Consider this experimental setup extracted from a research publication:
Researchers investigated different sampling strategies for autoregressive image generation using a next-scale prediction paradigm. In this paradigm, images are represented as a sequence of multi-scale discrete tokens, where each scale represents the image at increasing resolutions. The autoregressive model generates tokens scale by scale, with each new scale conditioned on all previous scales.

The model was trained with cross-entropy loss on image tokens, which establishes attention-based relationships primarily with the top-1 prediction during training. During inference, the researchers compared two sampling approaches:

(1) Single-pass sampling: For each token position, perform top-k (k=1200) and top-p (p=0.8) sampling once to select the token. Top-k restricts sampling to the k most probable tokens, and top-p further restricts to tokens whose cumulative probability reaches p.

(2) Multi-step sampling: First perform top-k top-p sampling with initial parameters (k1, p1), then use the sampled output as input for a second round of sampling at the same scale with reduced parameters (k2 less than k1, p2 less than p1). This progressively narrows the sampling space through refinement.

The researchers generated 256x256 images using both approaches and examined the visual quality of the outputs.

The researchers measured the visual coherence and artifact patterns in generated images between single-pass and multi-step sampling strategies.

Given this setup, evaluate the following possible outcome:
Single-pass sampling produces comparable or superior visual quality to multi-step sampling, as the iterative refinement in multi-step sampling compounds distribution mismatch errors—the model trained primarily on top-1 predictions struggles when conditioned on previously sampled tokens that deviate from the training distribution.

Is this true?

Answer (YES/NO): NO